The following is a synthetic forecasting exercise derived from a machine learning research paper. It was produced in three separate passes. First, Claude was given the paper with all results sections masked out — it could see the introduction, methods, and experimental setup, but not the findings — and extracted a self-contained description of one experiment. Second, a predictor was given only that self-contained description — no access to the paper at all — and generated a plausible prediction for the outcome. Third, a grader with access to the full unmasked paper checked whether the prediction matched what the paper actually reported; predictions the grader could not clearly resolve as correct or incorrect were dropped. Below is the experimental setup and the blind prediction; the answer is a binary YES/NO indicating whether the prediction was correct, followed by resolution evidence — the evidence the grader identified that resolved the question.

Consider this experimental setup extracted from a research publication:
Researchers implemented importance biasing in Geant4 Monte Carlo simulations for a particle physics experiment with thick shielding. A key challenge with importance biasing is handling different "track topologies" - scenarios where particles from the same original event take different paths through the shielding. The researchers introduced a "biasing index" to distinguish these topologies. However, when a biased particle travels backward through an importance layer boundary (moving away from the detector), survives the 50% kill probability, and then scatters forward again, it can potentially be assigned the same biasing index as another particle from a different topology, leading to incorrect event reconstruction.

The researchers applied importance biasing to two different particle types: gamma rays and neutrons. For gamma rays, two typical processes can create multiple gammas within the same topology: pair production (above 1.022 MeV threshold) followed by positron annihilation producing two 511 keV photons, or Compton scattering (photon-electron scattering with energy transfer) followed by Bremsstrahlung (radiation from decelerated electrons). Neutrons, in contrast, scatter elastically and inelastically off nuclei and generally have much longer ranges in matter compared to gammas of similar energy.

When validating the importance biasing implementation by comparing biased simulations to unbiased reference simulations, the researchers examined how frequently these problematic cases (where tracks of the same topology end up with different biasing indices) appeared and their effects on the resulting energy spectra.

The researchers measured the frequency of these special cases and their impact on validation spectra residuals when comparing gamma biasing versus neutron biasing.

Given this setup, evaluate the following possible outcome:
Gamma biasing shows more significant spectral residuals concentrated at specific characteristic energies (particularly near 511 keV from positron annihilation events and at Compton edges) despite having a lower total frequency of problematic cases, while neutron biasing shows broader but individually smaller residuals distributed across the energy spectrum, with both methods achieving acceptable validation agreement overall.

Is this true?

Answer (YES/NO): NO